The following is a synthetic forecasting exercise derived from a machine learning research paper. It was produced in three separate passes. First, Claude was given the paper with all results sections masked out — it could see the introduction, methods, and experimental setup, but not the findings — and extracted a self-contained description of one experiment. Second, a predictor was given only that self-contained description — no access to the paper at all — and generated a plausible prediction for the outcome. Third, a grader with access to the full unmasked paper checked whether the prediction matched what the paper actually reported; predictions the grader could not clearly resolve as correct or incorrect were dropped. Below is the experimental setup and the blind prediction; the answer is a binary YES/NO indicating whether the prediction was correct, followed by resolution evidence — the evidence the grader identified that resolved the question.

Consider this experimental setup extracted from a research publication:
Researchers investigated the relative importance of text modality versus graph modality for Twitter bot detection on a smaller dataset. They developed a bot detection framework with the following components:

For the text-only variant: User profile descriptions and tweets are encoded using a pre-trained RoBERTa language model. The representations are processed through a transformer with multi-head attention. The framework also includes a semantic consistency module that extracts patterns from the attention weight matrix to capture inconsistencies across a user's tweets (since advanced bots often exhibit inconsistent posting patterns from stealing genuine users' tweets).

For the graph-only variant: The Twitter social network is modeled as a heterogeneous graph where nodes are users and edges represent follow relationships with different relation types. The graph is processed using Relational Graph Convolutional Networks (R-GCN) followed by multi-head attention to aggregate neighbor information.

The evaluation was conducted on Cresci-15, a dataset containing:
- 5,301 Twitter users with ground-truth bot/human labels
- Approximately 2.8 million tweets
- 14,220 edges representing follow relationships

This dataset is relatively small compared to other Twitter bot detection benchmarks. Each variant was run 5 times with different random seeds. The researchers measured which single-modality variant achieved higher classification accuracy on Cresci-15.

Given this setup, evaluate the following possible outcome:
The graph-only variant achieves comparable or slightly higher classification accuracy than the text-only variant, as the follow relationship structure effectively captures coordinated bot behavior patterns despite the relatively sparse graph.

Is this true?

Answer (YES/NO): NO